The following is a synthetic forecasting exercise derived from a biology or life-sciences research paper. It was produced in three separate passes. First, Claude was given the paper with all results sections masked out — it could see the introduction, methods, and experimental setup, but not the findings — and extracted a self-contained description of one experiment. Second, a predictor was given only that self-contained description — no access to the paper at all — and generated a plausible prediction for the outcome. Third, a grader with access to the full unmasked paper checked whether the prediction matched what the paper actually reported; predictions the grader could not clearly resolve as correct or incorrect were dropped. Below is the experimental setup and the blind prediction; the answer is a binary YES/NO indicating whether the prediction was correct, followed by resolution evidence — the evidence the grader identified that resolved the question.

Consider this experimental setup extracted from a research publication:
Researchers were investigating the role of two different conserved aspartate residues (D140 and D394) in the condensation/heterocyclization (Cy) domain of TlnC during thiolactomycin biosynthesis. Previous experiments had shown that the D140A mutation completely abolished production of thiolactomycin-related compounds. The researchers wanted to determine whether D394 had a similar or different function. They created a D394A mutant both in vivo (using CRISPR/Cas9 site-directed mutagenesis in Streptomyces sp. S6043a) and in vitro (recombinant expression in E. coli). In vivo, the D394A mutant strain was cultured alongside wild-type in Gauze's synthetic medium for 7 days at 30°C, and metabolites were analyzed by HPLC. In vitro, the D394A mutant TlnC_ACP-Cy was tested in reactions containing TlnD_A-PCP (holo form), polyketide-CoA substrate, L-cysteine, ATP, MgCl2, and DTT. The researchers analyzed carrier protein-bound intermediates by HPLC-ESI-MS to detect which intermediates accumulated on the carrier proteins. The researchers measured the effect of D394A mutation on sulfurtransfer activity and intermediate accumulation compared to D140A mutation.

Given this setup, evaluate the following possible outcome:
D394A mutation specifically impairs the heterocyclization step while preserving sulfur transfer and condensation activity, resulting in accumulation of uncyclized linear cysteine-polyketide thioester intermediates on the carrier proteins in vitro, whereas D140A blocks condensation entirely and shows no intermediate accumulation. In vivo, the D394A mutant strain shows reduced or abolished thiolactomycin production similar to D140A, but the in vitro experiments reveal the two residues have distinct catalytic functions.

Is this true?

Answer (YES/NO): YES